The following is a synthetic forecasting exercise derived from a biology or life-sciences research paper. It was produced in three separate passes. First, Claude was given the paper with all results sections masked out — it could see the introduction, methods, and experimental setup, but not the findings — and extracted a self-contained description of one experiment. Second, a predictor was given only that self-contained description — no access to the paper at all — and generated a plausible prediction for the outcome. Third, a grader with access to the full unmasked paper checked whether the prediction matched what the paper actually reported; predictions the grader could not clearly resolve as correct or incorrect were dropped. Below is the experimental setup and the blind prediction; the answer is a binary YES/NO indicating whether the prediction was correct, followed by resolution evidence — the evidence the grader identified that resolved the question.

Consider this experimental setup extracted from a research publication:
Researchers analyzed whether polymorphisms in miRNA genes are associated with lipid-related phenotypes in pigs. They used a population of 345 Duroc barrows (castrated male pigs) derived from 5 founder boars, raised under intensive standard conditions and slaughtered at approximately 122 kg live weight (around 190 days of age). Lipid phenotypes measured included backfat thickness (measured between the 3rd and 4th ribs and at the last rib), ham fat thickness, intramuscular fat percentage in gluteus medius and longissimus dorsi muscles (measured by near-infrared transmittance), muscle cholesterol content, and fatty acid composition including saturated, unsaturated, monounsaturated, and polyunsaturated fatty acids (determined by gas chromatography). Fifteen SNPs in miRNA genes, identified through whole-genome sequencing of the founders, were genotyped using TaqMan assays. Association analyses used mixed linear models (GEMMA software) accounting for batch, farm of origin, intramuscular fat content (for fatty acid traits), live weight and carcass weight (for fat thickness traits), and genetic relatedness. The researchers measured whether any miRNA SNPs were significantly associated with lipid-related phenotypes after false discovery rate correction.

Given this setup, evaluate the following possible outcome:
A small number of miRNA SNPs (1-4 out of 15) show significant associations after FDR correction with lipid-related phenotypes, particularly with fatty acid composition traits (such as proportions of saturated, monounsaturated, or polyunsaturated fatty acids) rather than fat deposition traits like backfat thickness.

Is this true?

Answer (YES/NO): YES